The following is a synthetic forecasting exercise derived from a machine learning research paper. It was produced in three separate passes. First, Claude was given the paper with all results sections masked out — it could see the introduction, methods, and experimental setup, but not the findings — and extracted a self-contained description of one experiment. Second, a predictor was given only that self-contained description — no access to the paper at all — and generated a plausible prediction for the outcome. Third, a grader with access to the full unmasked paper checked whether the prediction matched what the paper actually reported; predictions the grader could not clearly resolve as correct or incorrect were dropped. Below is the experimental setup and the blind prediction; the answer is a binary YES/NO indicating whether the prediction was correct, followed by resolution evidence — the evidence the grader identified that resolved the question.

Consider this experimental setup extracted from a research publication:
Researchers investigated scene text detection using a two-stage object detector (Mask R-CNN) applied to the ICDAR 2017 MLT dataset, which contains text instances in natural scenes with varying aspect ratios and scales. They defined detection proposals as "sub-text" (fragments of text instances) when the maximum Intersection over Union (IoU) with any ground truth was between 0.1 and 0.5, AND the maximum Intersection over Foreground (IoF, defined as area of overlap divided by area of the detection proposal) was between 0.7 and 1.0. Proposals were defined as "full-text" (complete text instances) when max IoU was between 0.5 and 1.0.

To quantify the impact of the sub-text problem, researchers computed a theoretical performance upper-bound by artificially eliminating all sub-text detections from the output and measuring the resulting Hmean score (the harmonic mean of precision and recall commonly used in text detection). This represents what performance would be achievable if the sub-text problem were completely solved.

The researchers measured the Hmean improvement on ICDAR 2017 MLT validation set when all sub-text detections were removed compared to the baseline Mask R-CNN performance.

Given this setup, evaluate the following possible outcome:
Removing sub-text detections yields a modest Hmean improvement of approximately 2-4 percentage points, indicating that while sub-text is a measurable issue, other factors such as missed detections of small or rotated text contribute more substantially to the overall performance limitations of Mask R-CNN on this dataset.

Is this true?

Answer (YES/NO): NO